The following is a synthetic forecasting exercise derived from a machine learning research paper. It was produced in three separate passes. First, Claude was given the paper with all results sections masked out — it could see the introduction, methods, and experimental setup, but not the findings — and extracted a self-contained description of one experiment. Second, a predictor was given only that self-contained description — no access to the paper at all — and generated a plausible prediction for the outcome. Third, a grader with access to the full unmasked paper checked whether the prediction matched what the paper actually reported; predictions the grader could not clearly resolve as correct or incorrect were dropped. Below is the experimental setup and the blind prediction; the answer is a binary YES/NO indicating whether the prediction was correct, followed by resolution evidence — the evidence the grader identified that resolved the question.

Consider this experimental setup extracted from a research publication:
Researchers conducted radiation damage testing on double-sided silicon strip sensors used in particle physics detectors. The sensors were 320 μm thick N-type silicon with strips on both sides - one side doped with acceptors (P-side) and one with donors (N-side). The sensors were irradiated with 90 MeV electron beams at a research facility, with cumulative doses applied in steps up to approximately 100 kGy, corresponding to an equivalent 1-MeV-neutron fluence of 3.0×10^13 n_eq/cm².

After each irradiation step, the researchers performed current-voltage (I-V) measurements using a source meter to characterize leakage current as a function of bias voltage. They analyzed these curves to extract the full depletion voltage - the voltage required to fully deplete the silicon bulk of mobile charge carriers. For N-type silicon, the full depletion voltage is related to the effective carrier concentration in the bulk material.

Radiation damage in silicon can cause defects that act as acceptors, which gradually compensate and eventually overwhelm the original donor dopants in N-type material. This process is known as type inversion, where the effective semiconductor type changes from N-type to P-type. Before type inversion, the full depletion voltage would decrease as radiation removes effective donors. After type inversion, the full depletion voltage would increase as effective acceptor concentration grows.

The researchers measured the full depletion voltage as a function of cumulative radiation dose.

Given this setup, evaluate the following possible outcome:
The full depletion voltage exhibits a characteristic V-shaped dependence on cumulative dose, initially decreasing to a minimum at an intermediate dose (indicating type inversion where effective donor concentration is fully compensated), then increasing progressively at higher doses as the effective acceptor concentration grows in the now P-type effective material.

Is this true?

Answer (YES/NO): NO